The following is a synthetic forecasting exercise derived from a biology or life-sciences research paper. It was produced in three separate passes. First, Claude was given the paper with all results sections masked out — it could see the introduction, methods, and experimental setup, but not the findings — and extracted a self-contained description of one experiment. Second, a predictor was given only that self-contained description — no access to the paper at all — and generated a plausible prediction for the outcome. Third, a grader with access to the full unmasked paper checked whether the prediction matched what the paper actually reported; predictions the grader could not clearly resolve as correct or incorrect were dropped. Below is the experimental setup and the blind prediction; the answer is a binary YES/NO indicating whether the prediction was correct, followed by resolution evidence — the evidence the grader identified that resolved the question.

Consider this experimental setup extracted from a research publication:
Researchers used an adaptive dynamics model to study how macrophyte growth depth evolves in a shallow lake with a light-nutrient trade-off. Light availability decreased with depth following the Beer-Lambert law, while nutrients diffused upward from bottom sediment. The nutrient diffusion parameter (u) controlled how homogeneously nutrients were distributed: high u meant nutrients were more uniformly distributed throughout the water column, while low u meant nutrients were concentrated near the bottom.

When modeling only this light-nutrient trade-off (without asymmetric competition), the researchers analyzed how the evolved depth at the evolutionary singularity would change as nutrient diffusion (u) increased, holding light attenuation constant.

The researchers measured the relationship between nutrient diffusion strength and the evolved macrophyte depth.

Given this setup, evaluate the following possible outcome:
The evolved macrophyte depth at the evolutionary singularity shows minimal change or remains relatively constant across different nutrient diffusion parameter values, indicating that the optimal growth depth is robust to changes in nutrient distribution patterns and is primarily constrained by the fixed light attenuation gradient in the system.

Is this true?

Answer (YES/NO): NO